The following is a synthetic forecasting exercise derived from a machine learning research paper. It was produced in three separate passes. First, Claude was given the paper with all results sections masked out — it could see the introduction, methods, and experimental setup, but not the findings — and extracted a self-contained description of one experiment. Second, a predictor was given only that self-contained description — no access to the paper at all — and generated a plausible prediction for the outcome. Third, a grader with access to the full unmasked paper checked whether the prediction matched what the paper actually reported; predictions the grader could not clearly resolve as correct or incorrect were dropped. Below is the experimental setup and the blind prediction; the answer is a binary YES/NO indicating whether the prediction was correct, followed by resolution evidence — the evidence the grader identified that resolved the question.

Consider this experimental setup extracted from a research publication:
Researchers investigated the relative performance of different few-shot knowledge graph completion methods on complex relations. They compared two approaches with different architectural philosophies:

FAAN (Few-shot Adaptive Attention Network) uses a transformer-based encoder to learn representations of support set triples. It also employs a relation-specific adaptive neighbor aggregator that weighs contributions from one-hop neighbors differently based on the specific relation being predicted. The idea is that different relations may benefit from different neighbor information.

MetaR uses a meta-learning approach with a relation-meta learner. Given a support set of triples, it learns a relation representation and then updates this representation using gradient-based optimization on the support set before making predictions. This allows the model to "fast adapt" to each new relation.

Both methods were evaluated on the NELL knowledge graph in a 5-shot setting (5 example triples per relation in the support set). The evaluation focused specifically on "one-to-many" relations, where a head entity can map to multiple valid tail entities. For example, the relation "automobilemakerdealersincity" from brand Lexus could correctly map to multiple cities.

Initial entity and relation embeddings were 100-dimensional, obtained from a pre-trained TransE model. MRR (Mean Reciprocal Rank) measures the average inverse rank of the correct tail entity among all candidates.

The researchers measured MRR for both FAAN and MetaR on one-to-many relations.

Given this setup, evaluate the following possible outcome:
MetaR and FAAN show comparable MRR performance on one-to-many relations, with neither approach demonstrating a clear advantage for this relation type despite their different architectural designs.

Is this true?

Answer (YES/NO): YES